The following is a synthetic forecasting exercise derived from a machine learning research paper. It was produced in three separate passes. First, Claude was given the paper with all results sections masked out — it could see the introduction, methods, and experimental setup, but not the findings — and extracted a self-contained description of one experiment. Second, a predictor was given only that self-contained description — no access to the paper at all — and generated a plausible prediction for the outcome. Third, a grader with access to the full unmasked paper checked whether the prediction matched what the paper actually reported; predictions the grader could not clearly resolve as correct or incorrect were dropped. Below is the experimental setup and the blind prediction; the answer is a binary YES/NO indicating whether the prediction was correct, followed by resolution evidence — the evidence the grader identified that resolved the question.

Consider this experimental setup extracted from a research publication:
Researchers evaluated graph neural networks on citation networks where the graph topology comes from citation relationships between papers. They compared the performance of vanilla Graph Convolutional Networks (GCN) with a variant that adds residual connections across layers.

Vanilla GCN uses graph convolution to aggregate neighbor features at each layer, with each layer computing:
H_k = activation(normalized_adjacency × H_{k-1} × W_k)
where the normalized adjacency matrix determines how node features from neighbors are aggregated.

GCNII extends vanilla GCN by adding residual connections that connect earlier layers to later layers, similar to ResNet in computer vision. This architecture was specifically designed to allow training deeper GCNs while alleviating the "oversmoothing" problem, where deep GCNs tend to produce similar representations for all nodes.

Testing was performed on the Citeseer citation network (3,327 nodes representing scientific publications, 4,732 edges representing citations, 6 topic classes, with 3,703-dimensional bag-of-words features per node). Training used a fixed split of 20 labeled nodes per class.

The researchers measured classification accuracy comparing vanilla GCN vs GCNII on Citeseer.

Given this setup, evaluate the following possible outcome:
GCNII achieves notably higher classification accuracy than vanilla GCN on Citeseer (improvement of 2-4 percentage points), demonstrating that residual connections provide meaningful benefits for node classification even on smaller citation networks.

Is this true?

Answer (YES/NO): YES